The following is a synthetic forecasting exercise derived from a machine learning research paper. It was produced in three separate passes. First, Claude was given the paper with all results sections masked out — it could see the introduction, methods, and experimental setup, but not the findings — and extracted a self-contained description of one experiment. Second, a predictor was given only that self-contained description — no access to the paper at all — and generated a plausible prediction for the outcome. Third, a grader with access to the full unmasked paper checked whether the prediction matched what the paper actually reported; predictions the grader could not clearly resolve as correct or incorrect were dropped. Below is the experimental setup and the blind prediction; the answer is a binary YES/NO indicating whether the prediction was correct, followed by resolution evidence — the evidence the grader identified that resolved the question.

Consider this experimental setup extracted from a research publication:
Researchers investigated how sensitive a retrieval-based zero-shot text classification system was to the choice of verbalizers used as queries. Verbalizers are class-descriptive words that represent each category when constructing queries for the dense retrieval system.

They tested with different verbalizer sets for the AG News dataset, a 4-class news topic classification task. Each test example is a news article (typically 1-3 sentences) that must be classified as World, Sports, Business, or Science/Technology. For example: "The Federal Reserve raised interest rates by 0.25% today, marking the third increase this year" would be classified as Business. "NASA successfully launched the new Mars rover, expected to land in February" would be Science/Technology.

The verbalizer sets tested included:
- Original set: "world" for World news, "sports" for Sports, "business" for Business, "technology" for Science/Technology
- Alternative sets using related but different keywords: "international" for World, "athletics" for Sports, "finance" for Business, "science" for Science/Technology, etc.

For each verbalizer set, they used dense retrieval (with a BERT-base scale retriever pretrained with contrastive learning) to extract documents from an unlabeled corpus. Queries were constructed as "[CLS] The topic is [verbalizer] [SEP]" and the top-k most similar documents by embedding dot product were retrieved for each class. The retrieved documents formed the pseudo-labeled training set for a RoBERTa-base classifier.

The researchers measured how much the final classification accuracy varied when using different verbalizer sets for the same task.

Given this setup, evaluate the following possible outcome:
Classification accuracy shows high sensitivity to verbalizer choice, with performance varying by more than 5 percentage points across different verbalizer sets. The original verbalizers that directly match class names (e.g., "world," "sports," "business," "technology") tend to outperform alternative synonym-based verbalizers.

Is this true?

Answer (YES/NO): NO